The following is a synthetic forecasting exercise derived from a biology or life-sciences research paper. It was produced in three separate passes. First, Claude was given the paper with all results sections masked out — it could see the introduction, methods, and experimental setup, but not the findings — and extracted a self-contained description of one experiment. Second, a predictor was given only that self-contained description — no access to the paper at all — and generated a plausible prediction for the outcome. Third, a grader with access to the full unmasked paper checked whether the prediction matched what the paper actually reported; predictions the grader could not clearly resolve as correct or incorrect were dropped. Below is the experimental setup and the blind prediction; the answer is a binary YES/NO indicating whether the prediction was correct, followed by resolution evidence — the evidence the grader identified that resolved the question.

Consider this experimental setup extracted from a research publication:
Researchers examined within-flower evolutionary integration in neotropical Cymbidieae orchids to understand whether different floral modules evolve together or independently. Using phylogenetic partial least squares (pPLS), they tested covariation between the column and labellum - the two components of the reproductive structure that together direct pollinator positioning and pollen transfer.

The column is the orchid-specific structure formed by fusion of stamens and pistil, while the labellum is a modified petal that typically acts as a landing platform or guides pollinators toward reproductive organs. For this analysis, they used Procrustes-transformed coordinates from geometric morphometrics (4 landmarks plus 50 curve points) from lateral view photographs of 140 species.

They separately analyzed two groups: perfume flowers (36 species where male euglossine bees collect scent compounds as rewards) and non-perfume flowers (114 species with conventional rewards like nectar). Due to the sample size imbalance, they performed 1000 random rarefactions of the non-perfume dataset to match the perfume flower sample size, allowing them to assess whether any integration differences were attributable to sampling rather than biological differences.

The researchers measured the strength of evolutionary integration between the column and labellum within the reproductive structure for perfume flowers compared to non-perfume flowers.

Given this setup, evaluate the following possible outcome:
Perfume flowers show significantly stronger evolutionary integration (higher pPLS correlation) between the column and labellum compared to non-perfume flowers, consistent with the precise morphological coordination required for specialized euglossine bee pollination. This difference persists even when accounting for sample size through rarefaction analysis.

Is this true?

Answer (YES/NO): NO